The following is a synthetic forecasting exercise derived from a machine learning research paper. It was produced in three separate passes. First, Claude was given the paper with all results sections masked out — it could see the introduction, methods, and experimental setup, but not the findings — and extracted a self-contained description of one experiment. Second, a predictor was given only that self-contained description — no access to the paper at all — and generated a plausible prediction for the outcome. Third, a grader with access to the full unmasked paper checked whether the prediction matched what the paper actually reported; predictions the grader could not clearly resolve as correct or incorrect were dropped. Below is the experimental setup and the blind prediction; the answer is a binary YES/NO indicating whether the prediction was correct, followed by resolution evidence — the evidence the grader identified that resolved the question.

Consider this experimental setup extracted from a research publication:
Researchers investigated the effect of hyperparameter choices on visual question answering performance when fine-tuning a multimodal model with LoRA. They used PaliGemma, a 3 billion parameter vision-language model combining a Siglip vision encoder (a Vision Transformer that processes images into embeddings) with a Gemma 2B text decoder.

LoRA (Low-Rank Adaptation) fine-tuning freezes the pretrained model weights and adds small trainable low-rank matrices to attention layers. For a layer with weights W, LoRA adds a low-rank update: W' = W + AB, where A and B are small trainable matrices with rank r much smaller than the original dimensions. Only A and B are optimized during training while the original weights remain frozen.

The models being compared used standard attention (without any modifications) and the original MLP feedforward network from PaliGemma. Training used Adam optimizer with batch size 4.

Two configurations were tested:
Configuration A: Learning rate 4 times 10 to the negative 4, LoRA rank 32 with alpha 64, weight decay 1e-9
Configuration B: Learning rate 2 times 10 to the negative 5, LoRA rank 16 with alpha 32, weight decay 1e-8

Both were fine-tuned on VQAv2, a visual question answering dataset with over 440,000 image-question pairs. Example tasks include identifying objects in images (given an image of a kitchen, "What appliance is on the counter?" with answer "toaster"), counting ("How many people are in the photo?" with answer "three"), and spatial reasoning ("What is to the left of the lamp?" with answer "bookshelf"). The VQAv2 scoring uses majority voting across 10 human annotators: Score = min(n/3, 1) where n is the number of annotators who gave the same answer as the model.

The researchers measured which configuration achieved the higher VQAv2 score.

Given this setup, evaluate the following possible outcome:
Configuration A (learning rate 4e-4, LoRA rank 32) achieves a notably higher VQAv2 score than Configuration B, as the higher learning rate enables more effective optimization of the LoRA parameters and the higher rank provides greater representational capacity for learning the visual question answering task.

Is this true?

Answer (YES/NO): YES